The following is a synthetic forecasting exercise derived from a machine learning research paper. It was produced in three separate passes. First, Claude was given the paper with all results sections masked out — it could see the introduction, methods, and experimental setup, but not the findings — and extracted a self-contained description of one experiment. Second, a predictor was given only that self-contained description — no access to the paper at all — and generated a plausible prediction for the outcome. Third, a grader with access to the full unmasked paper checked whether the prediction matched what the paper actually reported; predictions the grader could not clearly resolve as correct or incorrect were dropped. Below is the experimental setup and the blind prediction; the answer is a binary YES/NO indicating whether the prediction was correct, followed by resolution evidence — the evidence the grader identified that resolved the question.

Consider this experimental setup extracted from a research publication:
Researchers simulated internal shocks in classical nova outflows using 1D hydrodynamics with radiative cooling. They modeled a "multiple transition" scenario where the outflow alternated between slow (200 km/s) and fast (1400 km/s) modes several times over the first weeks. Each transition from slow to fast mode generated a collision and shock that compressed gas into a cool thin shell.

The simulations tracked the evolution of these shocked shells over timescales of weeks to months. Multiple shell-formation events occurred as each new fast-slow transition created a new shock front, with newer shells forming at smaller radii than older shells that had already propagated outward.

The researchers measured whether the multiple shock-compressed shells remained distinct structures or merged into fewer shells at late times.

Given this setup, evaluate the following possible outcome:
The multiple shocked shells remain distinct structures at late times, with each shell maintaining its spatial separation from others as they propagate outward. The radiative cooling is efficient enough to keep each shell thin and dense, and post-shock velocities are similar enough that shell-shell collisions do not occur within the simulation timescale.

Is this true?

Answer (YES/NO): NO